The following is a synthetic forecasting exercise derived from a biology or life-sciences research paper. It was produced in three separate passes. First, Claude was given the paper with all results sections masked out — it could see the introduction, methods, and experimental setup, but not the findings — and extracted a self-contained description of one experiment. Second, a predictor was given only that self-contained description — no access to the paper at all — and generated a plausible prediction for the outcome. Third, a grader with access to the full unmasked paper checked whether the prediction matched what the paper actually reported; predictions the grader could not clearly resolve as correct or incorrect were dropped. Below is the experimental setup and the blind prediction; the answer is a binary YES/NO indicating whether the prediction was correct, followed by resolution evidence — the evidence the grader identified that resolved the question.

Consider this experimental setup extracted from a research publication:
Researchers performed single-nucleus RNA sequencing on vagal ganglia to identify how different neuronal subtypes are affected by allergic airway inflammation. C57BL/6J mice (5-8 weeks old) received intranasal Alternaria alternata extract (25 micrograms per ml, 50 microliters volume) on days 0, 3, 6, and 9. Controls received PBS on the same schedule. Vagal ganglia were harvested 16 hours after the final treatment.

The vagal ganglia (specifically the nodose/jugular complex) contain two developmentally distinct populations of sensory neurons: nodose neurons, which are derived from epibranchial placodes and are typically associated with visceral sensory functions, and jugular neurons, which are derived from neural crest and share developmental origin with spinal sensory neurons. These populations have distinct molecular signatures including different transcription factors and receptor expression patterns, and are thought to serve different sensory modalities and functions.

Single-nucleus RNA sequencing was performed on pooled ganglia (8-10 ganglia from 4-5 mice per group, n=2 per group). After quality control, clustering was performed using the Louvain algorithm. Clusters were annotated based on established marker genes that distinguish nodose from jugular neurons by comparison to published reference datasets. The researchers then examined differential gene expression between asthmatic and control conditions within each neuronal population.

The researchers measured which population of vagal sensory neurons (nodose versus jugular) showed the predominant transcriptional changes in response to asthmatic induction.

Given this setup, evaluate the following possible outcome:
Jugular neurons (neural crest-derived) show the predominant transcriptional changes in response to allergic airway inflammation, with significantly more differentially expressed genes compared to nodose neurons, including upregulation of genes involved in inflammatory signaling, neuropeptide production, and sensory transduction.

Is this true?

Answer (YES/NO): NO